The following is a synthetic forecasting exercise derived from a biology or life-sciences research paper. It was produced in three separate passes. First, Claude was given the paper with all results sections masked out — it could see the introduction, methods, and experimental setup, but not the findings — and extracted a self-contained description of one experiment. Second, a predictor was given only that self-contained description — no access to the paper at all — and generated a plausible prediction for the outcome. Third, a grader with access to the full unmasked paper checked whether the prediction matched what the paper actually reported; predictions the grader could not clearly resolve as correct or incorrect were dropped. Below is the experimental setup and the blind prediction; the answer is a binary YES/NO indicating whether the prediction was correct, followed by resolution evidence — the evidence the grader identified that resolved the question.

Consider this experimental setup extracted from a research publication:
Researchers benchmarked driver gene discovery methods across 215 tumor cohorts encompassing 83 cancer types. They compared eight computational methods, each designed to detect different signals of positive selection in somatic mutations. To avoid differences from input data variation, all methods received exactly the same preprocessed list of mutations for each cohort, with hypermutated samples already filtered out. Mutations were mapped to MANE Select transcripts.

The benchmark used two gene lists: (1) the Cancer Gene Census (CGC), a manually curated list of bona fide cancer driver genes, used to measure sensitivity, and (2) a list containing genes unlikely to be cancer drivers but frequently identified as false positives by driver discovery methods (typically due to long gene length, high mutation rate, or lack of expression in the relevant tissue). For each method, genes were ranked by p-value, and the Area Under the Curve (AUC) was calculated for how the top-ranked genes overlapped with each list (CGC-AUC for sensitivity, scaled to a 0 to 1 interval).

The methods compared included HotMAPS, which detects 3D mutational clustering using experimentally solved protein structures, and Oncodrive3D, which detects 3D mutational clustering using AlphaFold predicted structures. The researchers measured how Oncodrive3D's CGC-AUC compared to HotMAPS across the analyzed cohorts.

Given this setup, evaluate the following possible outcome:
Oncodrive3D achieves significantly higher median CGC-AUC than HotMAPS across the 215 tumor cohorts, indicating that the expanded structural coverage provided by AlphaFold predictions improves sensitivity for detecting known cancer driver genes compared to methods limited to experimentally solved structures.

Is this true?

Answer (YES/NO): NO